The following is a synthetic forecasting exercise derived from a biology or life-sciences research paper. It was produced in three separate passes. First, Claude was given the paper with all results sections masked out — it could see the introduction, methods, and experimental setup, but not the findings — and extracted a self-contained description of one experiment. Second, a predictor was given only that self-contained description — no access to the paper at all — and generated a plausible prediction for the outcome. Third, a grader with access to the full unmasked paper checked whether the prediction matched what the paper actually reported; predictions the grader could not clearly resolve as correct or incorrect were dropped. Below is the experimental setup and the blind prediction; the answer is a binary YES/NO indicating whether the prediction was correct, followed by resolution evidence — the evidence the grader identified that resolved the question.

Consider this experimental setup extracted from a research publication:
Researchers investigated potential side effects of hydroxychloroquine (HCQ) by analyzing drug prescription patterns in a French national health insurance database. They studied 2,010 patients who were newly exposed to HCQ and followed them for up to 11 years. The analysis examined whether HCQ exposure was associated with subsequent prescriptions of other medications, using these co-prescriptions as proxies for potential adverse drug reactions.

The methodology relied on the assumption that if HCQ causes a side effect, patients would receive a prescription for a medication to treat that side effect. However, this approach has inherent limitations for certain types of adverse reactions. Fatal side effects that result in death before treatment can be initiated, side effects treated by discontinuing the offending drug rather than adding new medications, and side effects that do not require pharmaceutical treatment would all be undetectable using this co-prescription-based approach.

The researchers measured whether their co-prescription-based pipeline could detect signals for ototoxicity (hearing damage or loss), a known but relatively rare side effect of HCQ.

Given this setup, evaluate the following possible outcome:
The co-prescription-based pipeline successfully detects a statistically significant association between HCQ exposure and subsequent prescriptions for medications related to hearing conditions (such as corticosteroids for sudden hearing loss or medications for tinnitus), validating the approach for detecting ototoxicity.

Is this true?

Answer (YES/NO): NO